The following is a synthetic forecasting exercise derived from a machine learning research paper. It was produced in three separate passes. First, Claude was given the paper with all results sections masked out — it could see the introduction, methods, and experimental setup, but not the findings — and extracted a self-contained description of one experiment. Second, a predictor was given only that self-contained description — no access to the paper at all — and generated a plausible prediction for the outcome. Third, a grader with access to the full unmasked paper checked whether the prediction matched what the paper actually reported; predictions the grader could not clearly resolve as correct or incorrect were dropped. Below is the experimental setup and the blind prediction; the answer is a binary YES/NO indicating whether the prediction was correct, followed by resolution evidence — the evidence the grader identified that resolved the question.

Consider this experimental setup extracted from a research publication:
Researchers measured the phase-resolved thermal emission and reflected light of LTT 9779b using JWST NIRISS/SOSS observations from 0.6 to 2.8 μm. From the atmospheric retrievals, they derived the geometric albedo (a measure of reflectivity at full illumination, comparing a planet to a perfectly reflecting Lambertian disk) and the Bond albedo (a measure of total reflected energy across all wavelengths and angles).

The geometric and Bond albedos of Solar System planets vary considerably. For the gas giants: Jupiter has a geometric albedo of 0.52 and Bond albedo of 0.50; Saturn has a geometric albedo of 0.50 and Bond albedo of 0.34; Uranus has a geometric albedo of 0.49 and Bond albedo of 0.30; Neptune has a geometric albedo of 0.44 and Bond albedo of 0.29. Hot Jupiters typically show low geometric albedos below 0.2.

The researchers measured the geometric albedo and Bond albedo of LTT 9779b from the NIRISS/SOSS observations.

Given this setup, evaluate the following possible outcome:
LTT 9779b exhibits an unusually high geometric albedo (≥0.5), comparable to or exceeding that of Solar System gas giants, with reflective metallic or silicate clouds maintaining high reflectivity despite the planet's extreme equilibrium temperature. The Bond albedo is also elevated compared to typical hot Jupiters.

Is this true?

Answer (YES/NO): YES